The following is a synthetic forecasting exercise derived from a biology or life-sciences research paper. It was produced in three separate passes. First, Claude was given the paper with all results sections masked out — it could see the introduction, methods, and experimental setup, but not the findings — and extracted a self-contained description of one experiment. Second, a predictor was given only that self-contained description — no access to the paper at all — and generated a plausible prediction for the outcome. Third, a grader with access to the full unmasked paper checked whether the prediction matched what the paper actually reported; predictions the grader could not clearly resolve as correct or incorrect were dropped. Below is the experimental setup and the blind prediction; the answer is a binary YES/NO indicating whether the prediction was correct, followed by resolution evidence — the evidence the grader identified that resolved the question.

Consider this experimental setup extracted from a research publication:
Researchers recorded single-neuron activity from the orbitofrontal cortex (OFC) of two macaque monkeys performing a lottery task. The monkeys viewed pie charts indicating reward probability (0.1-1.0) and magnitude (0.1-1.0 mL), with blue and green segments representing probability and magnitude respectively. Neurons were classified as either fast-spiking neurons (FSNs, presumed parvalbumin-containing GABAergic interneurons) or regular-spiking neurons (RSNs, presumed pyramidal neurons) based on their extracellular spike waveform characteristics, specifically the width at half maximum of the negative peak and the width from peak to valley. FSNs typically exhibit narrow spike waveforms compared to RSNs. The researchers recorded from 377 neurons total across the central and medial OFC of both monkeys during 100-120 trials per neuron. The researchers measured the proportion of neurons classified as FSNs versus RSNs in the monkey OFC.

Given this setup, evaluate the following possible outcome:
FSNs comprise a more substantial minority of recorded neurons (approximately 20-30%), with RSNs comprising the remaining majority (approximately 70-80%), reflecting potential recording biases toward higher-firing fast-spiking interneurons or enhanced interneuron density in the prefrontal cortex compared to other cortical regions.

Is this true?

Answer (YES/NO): NO